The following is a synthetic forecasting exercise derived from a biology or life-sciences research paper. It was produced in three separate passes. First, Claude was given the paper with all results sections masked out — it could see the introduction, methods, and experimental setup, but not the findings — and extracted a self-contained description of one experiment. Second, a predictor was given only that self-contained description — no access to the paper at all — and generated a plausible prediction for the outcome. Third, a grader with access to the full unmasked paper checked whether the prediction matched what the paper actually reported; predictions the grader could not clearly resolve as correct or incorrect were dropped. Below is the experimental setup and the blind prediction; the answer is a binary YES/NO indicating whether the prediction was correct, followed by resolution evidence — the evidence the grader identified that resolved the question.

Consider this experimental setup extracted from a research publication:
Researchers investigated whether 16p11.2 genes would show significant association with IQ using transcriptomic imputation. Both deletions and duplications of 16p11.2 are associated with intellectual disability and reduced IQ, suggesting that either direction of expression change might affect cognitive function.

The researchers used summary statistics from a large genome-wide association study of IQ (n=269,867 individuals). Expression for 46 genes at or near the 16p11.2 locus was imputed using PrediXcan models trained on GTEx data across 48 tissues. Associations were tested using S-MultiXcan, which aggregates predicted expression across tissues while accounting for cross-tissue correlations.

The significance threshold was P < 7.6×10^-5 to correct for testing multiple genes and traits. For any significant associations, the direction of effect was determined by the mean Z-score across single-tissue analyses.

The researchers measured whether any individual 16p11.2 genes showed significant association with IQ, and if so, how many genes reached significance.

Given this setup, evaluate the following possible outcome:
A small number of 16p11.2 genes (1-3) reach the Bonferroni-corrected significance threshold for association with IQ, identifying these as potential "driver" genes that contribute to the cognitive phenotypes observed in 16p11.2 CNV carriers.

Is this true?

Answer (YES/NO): YES